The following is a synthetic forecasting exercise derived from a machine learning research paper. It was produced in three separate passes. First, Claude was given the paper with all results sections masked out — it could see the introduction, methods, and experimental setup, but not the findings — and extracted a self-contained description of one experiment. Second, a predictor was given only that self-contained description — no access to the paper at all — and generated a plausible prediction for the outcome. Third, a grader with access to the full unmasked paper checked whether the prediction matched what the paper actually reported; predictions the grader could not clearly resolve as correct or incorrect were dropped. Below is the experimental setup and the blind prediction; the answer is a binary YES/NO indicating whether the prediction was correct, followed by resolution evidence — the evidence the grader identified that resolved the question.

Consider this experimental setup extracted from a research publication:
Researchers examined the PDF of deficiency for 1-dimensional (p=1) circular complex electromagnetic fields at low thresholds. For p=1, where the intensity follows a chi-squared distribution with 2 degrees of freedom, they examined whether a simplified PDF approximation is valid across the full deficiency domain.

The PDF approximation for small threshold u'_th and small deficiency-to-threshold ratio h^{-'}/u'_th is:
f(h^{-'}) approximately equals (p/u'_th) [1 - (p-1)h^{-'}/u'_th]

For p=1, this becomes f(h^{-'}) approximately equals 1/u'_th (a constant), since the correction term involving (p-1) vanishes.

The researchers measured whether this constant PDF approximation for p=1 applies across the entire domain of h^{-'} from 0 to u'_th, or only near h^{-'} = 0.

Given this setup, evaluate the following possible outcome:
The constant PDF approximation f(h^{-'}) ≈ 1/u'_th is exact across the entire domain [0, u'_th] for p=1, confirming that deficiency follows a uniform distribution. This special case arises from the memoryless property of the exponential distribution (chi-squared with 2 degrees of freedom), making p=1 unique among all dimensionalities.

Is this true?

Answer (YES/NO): NO